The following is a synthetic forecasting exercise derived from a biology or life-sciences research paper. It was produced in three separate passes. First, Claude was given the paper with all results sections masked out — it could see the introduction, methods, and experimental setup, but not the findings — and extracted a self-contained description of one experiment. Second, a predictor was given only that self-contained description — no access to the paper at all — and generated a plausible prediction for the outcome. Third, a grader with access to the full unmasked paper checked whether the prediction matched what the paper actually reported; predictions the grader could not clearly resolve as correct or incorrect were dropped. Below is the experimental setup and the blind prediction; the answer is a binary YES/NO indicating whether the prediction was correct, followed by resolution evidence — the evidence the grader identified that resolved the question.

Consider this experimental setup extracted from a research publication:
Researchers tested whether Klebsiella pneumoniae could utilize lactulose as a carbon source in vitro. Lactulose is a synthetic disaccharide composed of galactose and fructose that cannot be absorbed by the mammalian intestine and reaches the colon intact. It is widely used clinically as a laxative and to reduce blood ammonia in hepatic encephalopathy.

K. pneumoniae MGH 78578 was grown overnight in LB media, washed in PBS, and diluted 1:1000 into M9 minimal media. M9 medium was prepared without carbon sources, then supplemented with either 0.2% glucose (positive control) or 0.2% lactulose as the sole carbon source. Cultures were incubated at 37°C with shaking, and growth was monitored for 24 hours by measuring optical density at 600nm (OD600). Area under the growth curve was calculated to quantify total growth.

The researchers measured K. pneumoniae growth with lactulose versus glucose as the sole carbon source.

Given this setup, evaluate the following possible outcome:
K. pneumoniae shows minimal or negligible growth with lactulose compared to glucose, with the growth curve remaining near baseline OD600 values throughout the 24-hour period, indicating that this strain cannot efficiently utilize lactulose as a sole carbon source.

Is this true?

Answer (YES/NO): NO